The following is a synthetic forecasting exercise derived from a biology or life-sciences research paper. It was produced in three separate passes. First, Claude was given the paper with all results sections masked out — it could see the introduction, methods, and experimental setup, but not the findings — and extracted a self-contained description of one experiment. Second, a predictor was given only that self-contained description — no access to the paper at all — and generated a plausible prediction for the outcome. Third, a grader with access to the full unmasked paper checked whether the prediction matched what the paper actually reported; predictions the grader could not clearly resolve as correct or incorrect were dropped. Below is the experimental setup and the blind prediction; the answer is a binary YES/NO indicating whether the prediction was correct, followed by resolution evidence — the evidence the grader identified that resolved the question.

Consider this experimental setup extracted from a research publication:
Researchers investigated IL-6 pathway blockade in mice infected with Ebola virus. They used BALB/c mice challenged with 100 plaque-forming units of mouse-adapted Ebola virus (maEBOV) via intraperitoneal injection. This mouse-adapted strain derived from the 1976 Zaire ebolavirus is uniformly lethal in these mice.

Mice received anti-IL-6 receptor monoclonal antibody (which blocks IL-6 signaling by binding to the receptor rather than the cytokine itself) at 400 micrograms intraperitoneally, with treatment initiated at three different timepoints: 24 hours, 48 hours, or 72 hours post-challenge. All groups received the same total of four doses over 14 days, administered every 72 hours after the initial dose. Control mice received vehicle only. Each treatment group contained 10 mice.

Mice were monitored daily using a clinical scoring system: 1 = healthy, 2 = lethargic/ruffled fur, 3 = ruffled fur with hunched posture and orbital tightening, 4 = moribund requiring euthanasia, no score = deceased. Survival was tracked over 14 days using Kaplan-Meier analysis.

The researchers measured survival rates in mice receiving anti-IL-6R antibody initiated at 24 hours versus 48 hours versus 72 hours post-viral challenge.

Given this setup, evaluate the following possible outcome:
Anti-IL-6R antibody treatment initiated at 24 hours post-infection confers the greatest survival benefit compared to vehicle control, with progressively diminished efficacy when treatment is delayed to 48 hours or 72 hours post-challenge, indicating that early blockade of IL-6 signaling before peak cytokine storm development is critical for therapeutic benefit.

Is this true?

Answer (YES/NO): NO